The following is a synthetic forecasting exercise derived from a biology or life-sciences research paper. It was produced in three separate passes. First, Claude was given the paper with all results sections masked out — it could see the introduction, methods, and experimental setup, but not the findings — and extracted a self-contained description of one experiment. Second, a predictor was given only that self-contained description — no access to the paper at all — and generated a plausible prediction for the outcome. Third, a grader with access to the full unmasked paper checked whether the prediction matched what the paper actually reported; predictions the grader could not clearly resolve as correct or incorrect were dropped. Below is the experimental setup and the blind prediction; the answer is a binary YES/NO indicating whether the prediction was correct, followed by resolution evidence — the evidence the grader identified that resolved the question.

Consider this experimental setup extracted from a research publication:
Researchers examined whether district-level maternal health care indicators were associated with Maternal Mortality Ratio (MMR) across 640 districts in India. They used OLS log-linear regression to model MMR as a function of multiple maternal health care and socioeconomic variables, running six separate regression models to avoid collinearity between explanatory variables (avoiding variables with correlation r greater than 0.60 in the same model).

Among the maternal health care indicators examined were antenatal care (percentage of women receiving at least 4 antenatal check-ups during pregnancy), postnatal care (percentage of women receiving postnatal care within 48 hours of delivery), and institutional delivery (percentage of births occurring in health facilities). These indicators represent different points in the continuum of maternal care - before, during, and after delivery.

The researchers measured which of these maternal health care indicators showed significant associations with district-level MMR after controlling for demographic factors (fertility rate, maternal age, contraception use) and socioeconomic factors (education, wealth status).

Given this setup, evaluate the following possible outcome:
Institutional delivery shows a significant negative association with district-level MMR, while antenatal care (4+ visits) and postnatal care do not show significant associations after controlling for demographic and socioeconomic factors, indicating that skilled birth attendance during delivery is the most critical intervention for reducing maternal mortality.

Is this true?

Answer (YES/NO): NO